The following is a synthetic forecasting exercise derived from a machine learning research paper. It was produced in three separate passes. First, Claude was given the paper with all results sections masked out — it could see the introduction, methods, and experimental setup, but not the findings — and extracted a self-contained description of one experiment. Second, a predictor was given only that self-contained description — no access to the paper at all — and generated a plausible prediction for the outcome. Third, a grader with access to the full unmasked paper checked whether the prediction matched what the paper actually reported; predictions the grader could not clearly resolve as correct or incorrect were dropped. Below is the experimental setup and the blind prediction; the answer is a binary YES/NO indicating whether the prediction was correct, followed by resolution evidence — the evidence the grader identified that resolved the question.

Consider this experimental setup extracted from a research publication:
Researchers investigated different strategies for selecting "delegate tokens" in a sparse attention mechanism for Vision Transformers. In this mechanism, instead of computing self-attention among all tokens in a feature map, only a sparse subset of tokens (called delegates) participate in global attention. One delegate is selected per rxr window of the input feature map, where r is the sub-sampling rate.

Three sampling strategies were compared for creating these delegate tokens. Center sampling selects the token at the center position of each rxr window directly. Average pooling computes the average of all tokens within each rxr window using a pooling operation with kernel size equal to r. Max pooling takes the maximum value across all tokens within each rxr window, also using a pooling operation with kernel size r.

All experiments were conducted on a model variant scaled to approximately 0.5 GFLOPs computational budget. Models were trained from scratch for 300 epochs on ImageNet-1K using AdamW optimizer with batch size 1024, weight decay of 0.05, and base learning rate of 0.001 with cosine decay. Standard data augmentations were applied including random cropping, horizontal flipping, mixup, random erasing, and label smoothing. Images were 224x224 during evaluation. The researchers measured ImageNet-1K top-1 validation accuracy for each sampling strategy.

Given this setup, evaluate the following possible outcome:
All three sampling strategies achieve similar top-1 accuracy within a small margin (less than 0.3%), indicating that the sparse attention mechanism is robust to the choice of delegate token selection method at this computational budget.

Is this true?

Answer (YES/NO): YES